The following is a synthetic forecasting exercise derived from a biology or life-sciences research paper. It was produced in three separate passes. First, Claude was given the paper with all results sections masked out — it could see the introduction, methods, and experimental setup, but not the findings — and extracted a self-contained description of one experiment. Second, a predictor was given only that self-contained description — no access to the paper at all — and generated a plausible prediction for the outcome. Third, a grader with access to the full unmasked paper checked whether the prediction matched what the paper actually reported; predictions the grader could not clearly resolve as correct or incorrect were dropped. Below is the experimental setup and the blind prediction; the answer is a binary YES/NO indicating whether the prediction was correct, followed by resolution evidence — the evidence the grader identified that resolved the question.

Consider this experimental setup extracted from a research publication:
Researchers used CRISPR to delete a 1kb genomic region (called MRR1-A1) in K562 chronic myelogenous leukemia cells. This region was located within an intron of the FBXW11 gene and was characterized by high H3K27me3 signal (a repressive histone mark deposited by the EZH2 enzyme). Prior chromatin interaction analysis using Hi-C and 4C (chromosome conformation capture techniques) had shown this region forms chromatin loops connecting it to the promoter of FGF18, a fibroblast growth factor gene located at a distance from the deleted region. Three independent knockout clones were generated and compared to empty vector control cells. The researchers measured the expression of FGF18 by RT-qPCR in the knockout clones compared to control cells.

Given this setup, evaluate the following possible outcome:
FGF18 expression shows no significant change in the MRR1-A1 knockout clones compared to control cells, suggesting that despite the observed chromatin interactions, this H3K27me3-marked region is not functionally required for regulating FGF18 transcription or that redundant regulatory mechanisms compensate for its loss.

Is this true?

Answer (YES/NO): NO